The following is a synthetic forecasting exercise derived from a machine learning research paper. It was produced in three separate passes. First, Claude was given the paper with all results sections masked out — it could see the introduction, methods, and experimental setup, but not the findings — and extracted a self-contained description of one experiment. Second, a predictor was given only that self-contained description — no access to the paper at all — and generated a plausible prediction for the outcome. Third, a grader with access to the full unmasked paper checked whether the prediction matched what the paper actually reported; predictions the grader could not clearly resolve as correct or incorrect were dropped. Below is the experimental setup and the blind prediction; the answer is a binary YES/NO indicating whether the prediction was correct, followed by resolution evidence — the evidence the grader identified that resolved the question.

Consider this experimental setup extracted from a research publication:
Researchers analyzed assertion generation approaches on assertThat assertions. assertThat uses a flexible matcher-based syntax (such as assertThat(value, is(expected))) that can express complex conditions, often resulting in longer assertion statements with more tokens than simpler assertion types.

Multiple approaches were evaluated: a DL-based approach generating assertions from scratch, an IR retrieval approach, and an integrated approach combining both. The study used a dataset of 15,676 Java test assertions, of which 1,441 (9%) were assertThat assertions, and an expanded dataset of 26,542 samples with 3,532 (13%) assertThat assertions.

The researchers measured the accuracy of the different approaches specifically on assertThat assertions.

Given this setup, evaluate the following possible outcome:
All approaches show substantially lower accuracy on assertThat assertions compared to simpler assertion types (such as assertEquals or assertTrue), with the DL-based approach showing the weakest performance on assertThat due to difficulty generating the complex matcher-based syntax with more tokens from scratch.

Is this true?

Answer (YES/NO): YES